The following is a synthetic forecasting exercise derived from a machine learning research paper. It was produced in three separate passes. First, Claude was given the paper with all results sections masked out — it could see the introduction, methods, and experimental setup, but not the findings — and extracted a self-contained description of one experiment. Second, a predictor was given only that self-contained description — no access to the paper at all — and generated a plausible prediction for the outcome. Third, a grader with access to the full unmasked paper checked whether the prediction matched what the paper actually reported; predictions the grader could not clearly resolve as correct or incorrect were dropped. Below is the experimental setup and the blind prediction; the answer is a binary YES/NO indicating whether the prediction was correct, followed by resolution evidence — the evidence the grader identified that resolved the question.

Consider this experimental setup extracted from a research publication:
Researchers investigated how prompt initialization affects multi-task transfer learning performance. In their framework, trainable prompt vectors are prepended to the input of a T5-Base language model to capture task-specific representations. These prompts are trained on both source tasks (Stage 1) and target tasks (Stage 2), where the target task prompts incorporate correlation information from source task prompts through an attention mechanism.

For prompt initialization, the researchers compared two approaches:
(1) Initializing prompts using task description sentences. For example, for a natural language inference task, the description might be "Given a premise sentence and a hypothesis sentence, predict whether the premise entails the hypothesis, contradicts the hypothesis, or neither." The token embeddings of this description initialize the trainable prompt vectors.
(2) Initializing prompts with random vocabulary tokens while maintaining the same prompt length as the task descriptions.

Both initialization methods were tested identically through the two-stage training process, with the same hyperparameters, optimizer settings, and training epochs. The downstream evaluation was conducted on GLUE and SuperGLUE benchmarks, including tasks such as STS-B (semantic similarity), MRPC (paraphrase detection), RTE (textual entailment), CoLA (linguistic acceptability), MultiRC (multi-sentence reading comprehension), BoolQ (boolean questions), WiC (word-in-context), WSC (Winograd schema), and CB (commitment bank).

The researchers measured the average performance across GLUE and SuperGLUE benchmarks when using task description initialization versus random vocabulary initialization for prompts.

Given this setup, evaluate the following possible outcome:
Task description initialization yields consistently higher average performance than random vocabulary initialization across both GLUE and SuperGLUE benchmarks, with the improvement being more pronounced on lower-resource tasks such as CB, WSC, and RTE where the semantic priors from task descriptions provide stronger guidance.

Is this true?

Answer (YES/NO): NO